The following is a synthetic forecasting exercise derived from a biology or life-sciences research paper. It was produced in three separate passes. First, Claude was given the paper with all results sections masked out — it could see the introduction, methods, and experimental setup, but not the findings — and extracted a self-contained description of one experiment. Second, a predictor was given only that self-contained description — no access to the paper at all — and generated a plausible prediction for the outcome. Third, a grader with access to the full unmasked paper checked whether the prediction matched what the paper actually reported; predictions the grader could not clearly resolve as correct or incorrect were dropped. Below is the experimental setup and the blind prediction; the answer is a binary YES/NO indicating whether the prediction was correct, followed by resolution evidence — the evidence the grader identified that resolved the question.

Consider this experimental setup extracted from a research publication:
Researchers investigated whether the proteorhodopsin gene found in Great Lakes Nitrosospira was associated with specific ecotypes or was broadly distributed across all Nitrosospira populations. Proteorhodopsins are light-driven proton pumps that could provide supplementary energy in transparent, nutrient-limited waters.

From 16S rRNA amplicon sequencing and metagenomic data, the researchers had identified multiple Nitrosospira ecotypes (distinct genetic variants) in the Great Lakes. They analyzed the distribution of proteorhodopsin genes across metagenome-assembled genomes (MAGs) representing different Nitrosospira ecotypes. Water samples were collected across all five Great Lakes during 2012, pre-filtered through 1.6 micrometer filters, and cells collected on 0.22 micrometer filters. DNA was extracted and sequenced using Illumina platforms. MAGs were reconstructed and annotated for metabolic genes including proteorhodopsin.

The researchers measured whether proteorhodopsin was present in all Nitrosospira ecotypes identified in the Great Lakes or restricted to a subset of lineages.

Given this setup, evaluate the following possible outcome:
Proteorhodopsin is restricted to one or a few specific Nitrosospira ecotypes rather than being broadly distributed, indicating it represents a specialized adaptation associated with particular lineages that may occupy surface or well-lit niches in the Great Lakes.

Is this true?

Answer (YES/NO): YES